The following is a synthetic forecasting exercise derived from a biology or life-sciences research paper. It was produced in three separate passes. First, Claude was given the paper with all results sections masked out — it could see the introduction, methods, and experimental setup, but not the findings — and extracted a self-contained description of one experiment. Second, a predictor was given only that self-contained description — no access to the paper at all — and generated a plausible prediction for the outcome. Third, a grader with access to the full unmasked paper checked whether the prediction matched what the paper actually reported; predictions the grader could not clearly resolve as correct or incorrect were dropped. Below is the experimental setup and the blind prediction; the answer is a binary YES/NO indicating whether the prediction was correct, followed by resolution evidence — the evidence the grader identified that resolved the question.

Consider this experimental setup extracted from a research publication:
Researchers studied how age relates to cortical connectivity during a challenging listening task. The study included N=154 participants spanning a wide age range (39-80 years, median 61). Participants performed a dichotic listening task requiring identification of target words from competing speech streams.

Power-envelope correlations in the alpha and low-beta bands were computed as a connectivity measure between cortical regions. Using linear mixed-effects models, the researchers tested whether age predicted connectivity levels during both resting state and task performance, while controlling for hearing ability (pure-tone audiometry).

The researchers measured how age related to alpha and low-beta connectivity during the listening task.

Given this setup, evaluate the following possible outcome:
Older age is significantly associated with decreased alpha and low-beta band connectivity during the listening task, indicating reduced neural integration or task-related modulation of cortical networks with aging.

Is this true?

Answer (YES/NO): NO